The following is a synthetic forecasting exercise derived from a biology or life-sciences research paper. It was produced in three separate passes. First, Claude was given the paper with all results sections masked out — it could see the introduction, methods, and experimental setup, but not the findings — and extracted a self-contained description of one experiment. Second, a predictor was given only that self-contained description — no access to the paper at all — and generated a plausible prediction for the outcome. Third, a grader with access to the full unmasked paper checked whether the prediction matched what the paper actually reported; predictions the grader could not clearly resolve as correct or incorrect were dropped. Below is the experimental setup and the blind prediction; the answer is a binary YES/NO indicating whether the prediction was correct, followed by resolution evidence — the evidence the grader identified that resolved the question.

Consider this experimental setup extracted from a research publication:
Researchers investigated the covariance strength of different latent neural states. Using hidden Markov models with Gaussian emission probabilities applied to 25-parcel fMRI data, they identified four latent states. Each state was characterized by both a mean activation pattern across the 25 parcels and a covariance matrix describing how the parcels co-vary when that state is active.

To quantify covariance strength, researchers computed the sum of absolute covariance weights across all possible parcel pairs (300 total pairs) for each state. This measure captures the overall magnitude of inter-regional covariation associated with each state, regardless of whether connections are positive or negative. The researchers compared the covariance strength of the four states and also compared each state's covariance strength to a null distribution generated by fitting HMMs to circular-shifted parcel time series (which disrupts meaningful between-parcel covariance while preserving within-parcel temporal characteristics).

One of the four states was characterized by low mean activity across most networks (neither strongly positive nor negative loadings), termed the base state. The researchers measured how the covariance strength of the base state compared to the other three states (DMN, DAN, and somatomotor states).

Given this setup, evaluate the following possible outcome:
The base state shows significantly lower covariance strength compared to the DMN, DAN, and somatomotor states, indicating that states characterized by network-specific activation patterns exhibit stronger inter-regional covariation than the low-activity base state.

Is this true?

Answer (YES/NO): YES